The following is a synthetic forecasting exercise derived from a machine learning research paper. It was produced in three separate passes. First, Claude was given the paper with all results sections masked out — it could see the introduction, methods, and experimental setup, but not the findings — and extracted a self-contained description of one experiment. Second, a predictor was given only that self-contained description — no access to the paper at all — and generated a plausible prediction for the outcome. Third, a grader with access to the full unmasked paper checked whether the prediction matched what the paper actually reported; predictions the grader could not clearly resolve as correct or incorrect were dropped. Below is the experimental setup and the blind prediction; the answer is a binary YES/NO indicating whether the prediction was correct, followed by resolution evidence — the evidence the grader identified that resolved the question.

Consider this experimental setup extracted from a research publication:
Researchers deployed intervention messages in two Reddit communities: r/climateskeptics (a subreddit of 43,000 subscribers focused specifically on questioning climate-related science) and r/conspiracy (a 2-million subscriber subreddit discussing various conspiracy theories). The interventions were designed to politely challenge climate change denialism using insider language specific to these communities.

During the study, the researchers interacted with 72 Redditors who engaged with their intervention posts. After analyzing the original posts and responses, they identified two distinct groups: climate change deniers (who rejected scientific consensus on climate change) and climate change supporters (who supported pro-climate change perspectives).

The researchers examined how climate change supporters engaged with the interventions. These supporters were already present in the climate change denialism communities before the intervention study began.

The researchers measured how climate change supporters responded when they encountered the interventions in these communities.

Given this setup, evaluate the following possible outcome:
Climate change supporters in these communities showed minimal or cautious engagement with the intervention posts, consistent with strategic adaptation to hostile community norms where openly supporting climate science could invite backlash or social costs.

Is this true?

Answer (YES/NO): NO